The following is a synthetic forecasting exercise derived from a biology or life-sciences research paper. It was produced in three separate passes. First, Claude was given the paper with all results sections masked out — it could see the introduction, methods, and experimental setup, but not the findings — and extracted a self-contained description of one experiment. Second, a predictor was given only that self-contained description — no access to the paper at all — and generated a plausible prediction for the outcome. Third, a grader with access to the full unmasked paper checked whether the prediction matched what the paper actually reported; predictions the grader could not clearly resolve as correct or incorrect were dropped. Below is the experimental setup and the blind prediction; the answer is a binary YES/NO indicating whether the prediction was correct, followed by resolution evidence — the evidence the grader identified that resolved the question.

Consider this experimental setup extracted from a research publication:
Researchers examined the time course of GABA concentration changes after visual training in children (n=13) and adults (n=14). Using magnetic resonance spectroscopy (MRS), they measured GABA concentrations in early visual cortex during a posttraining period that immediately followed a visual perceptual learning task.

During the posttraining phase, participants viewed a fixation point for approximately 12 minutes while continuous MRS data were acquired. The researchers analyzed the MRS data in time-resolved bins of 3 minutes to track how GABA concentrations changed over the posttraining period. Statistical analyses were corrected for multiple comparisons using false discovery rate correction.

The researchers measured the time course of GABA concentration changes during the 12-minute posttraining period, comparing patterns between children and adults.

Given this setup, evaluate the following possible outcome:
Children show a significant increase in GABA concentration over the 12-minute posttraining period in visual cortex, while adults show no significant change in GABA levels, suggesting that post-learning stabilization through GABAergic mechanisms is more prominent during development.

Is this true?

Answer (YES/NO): YES